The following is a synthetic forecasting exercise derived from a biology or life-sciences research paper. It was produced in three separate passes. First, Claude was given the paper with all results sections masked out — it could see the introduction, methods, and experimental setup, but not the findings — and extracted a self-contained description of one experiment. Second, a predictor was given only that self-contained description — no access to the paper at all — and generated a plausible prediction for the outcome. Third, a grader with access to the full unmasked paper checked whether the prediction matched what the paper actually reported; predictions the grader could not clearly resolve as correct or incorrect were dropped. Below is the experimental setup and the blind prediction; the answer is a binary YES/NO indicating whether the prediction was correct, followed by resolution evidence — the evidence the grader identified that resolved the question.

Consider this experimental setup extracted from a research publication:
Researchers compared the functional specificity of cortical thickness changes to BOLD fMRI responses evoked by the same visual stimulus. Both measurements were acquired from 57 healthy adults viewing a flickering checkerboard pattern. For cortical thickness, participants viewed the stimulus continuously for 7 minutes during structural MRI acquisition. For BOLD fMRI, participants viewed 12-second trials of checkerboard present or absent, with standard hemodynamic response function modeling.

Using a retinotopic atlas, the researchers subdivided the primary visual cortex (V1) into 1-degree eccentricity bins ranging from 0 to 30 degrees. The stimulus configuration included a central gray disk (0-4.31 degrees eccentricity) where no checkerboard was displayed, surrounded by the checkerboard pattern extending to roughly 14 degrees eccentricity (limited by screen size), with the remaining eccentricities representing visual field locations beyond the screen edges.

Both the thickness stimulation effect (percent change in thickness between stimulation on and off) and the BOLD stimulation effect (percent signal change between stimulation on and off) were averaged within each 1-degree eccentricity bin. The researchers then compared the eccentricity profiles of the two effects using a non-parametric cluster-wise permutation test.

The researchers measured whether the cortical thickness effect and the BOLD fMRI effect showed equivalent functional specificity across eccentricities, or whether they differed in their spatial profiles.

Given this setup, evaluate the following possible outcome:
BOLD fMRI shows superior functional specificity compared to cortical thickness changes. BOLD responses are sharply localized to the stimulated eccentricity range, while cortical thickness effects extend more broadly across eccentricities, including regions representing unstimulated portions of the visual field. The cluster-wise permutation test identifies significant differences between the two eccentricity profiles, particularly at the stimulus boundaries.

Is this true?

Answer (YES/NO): NO